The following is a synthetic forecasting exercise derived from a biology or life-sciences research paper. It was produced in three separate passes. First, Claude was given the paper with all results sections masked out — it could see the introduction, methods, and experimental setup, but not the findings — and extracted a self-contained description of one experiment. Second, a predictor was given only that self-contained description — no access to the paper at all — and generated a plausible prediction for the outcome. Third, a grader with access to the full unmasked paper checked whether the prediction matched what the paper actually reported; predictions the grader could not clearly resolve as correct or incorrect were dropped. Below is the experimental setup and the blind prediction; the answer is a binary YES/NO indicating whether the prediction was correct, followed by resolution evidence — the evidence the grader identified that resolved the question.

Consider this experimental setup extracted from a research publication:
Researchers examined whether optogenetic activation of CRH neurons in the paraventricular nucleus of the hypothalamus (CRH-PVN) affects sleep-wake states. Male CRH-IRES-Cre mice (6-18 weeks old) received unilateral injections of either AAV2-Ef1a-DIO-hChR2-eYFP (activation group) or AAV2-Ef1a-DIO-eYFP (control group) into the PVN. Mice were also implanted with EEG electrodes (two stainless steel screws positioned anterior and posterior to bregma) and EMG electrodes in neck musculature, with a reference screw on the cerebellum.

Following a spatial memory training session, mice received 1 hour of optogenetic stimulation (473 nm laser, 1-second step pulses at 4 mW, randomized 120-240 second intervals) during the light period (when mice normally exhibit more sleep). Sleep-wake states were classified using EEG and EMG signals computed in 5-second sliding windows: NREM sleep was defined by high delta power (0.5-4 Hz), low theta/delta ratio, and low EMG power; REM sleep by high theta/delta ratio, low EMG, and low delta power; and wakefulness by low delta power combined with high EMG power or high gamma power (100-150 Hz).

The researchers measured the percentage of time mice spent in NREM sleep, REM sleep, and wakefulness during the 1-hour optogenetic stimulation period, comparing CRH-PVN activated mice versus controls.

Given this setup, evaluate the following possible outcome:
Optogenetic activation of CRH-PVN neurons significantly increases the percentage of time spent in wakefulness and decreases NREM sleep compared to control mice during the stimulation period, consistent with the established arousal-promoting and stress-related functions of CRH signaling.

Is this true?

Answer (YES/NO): YES